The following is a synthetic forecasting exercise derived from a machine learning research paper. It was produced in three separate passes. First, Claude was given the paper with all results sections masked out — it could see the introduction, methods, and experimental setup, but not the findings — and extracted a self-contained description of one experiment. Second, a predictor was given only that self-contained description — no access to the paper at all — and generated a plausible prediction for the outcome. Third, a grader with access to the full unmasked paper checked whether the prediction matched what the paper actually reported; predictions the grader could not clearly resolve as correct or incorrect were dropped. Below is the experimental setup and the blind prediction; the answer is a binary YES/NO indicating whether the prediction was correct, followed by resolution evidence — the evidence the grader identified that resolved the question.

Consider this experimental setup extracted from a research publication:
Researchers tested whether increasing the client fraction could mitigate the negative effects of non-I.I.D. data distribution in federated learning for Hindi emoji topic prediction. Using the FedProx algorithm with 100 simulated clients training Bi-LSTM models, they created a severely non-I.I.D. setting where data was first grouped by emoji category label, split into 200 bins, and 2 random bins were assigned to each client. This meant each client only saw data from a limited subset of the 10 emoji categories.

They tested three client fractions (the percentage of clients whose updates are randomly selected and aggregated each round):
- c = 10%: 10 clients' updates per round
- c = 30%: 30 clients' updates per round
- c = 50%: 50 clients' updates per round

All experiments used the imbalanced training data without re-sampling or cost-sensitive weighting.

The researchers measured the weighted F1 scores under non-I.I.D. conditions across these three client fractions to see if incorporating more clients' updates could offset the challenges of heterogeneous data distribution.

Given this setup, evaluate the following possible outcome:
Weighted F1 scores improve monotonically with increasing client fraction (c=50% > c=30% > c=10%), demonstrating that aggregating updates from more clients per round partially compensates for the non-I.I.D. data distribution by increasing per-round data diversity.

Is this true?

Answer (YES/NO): NO